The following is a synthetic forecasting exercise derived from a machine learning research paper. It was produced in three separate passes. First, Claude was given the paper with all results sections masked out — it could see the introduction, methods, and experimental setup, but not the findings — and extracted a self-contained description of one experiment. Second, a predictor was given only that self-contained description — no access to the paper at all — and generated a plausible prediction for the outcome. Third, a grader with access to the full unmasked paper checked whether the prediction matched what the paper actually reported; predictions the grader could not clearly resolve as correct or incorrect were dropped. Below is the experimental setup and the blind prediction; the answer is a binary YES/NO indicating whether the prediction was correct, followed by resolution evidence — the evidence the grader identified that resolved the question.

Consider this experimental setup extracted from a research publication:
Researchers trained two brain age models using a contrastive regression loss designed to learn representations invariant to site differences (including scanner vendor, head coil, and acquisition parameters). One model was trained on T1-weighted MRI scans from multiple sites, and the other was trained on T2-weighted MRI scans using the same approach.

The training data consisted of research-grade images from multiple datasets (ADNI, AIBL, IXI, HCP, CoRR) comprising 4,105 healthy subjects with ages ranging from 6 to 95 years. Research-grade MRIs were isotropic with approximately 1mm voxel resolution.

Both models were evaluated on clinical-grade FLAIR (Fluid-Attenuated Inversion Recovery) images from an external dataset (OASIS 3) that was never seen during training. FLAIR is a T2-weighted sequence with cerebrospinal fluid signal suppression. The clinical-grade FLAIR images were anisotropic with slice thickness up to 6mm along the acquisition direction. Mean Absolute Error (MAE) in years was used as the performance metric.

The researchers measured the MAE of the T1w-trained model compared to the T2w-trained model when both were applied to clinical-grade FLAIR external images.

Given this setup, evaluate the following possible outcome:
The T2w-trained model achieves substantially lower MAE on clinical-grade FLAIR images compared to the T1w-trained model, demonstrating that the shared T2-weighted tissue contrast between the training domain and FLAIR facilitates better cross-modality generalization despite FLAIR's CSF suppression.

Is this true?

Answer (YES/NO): NO